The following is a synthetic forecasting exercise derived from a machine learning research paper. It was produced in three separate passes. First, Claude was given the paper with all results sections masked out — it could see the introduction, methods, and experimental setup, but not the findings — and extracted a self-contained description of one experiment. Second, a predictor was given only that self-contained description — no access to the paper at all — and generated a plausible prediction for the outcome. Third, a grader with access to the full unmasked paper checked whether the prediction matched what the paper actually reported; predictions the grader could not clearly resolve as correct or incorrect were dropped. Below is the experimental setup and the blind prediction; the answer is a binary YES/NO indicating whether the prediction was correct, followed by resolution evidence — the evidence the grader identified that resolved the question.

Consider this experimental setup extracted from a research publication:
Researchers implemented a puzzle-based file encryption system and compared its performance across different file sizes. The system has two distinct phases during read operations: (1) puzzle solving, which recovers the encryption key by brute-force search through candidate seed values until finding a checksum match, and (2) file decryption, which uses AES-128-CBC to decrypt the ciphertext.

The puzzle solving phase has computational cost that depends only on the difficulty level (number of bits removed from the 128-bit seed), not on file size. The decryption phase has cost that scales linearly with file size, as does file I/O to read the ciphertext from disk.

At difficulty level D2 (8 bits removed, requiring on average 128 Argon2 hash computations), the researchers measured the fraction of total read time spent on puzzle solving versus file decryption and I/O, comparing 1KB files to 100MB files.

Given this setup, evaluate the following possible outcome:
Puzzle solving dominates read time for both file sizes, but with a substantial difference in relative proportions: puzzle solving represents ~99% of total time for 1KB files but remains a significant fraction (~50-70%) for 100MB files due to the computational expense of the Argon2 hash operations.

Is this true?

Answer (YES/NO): NO